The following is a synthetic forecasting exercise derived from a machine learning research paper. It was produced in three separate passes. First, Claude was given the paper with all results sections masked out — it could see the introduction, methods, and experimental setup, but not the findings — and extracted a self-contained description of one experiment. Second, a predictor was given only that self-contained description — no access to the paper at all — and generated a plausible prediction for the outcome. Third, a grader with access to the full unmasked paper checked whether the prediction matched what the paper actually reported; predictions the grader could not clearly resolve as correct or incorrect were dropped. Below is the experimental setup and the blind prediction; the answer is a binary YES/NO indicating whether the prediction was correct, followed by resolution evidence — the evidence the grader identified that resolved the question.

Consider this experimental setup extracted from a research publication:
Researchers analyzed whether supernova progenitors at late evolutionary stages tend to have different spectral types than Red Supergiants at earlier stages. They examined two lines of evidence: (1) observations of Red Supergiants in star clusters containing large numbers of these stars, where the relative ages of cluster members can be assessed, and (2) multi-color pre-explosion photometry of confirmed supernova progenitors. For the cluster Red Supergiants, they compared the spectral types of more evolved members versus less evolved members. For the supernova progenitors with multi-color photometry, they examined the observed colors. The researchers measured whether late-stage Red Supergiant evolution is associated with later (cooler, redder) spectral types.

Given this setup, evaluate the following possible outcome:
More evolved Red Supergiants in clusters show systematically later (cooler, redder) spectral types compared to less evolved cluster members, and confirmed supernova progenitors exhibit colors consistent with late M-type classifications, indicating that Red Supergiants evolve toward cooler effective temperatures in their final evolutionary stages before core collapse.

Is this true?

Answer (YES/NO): YES